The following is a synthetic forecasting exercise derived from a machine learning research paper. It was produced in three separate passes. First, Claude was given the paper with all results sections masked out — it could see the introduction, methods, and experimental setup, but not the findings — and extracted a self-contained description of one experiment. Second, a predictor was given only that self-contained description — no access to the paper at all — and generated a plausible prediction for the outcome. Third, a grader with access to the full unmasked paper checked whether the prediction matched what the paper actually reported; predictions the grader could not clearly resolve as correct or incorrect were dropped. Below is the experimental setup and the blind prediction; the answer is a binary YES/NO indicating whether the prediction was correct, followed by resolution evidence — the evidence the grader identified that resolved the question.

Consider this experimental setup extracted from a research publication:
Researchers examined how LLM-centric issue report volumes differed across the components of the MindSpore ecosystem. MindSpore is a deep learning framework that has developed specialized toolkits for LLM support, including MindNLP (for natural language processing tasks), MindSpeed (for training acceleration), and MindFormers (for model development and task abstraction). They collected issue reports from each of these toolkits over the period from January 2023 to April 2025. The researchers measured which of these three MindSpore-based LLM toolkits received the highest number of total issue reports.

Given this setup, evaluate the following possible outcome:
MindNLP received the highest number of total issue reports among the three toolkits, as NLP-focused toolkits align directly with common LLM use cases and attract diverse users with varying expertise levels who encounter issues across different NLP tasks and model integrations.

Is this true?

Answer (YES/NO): YES